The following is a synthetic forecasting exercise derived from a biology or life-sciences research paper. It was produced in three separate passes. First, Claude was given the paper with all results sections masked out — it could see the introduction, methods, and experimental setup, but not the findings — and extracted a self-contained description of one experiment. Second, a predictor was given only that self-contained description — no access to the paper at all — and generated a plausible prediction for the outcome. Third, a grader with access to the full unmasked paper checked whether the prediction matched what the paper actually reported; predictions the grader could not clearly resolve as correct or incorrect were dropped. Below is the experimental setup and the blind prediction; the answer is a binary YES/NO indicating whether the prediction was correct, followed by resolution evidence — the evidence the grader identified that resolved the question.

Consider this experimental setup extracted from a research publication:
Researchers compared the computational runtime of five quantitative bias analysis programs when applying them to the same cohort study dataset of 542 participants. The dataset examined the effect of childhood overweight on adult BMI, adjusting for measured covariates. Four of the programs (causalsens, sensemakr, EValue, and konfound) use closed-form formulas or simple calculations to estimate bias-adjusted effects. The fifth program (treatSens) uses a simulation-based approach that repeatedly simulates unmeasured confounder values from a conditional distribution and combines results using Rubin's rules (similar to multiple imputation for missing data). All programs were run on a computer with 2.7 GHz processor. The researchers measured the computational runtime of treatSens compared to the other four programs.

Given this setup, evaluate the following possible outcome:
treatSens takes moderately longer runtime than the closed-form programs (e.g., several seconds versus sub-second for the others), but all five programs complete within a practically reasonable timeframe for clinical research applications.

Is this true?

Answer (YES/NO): NO